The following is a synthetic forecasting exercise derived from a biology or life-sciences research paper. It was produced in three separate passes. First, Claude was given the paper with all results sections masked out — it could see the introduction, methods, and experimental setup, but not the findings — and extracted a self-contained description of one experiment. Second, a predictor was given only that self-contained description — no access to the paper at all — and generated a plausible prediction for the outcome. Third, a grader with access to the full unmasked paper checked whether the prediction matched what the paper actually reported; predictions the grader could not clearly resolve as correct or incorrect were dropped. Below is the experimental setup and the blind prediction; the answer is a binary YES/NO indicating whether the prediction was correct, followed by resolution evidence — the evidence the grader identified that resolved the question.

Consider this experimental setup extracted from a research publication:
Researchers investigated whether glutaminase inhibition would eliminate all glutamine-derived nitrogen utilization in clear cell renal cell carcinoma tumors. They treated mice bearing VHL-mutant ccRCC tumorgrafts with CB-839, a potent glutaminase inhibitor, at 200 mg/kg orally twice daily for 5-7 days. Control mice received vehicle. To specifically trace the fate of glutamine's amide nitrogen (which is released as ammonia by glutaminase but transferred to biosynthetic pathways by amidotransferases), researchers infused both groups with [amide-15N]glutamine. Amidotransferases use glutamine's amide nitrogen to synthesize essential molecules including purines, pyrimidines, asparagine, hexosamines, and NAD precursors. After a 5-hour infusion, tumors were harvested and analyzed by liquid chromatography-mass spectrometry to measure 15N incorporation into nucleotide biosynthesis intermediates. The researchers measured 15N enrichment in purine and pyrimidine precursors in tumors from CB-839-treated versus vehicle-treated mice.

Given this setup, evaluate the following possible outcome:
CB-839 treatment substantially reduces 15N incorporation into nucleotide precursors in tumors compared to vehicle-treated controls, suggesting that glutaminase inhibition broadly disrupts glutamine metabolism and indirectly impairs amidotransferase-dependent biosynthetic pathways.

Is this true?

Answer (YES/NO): NO